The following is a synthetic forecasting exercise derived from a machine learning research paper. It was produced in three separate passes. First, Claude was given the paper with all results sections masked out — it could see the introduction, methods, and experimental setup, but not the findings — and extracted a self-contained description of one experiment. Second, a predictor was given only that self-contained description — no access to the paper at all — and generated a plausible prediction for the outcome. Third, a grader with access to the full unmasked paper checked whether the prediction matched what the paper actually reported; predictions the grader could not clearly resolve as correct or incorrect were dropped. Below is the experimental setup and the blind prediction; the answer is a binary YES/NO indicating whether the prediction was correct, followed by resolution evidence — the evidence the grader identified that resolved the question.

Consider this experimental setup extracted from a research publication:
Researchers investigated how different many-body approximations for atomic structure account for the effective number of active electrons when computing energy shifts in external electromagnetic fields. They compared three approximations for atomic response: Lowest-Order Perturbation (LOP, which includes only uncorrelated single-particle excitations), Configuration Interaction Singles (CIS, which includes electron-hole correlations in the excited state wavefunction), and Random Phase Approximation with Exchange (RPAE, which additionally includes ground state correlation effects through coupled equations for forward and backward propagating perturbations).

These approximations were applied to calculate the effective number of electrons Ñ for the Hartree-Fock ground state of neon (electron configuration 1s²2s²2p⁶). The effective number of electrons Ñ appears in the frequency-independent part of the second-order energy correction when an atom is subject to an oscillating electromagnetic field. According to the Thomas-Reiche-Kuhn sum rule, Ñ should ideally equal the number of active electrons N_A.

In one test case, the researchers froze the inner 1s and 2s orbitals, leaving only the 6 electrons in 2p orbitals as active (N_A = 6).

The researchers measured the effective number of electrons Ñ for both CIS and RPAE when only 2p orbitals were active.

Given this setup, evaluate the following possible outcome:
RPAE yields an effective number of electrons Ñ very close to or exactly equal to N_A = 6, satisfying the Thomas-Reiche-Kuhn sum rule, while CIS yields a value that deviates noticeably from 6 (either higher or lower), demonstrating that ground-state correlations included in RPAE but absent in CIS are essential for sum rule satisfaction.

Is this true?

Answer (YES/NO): NO